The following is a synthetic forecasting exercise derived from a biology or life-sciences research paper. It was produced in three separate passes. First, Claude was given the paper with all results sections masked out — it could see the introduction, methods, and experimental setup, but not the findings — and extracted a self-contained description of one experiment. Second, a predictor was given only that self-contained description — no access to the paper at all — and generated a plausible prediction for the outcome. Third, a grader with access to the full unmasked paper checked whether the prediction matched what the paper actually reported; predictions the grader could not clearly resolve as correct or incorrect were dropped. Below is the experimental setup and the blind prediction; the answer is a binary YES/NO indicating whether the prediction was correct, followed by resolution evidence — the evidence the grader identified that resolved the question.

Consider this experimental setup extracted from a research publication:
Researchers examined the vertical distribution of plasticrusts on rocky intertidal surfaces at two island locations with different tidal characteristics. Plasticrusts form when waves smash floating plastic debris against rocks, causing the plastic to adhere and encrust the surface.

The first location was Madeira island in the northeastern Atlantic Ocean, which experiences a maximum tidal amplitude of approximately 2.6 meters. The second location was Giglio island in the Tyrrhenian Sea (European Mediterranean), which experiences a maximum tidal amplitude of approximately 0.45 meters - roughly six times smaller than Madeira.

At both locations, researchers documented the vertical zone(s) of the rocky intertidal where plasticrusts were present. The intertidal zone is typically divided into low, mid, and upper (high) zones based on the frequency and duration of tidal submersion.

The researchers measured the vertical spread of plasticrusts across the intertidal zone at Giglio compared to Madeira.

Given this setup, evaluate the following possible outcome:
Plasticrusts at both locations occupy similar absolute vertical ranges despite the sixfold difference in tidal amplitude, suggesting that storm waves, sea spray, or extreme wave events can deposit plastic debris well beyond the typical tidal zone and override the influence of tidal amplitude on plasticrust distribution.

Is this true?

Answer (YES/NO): NO